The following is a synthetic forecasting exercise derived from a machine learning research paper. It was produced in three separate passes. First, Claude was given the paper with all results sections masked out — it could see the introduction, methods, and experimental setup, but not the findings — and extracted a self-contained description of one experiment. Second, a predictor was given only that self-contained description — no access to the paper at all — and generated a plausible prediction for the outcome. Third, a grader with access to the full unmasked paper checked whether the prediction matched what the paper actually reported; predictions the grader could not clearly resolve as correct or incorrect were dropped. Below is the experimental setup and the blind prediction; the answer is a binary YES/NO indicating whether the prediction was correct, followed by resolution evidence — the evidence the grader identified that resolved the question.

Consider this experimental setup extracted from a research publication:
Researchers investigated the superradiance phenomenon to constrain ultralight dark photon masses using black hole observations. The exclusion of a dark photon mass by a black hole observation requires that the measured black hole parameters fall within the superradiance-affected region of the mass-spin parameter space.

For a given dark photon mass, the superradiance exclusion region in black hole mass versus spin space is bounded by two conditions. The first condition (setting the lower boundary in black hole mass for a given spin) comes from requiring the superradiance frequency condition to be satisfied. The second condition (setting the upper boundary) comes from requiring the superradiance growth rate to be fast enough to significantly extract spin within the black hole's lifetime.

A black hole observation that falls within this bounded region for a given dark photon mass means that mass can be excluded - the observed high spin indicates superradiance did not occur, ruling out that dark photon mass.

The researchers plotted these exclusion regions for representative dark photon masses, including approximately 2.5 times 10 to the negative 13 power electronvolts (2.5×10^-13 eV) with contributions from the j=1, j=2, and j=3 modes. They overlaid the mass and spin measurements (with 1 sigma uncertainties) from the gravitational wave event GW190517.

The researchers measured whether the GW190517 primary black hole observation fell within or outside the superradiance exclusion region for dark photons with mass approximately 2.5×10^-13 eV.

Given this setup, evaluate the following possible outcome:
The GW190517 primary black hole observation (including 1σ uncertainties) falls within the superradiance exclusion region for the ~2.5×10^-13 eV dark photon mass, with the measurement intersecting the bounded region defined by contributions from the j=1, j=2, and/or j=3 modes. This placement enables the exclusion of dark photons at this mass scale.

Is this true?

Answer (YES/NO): YES